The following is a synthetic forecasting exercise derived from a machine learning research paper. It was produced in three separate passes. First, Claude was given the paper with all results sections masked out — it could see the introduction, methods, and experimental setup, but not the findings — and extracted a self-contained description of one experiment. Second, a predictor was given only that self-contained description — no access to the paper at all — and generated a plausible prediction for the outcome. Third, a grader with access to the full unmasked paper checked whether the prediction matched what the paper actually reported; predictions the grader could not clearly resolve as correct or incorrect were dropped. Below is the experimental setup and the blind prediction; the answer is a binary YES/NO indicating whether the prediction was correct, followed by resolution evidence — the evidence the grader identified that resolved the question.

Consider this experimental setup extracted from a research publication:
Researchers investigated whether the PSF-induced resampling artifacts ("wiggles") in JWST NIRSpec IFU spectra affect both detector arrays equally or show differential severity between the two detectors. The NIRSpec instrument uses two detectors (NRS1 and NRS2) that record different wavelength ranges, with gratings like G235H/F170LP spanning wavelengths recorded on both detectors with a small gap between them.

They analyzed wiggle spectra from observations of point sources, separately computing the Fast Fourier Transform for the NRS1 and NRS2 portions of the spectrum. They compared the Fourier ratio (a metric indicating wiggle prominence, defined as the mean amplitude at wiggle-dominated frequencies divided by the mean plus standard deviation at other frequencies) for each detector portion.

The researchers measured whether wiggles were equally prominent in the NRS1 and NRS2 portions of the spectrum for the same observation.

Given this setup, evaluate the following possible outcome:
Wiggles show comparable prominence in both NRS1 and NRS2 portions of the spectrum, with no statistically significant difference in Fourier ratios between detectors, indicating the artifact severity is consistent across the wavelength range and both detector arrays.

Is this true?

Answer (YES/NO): NO